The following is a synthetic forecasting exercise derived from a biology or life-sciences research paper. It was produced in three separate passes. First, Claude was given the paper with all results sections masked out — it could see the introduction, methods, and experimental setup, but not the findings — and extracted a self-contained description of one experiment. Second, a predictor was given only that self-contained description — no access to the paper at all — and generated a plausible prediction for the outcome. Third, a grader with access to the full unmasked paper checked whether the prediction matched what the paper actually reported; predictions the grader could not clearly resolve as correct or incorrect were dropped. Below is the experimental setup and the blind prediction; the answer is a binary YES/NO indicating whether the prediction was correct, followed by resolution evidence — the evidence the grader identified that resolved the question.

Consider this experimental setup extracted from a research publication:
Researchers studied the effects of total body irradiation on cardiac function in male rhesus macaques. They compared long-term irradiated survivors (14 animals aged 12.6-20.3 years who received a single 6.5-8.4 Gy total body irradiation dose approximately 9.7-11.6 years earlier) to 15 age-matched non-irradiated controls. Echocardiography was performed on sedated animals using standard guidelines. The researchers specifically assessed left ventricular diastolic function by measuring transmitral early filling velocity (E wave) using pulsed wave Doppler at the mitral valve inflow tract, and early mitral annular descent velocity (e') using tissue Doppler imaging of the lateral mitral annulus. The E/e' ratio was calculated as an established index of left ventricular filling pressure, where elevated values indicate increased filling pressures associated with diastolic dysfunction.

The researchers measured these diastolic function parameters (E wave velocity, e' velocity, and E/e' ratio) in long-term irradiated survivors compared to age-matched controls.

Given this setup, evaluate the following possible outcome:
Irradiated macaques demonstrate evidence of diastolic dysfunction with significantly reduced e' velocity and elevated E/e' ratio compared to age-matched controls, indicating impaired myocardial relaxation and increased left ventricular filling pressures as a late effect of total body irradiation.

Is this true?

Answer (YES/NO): YES